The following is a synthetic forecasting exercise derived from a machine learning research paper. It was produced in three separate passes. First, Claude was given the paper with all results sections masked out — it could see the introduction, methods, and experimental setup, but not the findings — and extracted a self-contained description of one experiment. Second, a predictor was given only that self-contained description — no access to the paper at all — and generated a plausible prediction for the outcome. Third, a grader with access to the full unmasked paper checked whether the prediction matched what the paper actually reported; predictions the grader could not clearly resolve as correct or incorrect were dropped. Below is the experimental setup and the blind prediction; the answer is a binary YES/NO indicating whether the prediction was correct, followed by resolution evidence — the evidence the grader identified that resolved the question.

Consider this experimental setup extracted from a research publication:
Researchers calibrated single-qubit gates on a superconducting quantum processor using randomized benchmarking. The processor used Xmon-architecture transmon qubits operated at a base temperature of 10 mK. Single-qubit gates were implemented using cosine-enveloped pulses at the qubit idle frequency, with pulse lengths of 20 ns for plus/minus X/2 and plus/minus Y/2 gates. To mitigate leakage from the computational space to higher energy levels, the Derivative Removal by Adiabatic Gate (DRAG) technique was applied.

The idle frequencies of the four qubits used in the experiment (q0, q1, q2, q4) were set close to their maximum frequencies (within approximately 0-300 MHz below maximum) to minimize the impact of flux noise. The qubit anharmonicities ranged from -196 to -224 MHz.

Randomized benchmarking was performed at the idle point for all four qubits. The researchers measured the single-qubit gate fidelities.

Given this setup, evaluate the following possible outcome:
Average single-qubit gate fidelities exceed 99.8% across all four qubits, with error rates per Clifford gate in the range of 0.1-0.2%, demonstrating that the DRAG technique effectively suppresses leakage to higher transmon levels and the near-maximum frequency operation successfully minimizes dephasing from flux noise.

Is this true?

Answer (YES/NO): NO